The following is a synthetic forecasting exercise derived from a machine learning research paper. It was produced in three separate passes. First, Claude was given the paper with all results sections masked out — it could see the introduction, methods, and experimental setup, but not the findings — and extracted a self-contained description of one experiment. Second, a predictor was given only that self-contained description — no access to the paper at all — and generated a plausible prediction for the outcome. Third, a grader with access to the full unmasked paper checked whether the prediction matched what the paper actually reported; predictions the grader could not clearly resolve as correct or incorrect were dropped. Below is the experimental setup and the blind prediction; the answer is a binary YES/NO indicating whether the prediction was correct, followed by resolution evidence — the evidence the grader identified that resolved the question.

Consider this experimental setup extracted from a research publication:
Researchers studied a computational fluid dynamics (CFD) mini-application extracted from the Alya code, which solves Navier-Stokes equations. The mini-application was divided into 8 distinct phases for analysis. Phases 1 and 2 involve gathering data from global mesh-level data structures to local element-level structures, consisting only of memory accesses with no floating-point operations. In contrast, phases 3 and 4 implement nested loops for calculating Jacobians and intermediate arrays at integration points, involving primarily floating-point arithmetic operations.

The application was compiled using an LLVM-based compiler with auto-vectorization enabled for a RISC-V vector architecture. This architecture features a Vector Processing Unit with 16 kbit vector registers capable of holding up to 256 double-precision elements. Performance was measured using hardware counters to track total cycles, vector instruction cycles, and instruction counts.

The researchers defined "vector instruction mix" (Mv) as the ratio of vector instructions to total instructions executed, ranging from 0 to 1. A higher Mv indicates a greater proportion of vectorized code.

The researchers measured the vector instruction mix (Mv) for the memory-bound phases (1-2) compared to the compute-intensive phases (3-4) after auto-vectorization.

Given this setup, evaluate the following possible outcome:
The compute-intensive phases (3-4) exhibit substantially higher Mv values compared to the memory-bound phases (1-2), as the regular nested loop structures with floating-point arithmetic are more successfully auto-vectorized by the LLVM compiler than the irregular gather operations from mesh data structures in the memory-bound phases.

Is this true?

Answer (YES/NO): YES